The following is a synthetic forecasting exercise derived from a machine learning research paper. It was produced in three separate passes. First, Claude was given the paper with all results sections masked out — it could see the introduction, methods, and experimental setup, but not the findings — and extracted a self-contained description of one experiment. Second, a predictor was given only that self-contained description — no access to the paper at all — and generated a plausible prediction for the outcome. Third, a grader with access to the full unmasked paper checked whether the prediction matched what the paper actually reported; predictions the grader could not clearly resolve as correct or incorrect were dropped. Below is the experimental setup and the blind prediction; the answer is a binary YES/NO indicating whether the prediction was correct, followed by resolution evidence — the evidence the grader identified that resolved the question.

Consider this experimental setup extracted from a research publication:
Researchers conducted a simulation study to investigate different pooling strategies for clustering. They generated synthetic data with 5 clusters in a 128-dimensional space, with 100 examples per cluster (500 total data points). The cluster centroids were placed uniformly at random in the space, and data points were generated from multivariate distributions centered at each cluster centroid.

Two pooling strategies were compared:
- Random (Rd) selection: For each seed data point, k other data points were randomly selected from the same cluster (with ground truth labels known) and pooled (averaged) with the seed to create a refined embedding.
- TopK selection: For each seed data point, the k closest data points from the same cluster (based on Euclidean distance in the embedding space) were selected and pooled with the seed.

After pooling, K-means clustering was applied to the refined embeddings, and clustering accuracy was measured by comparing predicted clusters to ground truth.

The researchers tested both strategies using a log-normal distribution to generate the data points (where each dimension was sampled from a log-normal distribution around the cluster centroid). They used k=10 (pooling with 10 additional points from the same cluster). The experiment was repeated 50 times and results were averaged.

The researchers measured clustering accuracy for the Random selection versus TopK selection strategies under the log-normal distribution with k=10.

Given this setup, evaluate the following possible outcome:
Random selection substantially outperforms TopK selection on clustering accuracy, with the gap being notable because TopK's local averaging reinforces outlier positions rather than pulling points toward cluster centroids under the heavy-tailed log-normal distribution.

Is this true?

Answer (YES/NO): NO